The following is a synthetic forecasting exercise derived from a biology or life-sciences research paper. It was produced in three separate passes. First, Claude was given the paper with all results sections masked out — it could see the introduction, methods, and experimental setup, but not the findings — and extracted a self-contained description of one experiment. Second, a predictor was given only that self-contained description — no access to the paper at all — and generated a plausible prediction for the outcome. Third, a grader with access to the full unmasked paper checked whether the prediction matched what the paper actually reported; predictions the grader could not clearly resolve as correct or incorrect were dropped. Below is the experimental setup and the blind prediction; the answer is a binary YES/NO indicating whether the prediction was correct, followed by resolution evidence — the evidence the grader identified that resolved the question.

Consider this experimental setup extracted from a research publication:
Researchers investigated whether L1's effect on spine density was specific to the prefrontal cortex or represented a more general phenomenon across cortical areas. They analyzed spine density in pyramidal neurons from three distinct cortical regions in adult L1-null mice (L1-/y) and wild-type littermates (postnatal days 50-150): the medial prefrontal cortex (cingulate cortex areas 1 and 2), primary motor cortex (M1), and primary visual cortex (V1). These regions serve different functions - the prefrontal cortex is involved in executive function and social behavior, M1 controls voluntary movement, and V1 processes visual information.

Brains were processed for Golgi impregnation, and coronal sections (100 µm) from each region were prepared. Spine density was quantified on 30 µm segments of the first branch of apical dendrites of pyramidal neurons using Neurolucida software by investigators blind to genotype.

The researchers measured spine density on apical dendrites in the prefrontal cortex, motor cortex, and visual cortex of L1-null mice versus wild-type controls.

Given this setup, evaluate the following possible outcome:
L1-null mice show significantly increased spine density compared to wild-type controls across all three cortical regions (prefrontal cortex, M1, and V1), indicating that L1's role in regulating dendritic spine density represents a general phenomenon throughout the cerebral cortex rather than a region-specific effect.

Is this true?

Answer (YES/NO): YES